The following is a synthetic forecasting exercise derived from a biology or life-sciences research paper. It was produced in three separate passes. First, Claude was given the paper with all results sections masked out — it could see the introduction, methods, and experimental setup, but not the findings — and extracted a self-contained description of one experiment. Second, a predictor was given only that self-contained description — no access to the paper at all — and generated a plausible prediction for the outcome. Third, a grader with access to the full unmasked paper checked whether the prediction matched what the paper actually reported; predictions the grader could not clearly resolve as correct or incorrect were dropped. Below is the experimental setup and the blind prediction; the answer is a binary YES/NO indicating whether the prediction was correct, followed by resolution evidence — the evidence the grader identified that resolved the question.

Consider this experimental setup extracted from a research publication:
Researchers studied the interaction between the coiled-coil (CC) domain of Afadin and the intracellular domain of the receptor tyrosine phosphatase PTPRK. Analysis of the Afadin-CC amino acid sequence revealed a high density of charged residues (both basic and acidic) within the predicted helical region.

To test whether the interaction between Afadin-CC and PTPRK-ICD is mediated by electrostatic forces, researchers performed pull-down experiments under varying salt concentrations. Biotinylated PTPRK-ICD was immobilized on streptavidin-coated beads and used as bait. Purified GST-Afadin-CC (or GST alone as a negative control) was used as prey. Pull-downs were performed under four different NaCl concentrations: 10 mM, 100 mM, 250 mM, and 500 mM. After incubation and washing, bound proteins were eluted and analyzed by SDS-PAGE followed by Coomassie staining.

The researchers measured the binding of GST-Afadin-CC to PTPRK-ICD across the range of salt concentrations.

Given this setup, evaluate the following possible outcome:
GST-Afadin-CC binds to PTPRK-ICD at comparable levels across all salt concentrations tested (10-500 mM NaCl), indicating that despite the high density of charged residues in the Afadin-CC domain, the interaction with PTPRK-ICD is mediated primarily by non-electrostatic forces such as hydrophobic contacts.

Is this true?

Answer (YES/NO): NO